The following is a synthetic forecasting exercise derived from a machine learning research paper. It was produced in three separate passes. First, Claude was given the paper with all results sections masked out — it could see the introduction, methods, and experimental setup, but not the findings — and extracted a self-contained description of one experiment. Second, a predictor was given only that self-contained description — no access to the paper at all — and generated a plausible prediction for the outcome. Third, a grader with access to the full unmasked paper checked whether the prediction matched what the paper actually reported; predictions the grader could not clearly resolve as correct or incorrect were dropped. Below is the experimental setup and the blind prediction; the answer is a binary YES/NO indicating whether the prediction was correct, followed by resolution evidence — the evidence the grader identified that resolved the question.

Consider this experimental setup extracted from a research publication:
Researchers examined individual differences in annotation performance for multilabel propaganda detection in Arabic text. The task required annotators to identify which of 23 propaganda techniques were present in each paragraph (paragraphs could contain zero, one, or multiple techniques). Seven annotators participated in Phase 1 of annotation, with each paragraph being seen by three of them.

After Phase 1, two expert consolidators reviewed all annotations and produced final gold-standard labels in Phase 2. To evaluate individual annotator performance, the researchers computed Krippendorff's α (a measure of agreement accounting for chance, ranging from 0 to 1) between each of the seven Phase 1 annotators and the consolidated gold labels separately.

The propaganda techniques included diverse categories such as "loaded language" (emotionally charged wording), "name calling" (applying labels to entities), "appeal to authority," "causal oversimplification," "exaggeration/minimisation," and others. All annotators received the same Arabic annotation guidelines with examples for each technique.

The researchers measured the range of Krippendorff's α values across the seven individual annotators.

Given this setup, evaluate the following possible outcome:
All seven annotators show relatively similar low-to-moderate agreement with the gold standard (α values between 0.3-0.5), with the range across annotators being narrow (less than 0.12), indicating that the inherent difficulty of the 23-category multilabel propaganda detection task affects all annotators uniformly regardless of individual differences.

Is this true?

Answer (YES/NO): NO